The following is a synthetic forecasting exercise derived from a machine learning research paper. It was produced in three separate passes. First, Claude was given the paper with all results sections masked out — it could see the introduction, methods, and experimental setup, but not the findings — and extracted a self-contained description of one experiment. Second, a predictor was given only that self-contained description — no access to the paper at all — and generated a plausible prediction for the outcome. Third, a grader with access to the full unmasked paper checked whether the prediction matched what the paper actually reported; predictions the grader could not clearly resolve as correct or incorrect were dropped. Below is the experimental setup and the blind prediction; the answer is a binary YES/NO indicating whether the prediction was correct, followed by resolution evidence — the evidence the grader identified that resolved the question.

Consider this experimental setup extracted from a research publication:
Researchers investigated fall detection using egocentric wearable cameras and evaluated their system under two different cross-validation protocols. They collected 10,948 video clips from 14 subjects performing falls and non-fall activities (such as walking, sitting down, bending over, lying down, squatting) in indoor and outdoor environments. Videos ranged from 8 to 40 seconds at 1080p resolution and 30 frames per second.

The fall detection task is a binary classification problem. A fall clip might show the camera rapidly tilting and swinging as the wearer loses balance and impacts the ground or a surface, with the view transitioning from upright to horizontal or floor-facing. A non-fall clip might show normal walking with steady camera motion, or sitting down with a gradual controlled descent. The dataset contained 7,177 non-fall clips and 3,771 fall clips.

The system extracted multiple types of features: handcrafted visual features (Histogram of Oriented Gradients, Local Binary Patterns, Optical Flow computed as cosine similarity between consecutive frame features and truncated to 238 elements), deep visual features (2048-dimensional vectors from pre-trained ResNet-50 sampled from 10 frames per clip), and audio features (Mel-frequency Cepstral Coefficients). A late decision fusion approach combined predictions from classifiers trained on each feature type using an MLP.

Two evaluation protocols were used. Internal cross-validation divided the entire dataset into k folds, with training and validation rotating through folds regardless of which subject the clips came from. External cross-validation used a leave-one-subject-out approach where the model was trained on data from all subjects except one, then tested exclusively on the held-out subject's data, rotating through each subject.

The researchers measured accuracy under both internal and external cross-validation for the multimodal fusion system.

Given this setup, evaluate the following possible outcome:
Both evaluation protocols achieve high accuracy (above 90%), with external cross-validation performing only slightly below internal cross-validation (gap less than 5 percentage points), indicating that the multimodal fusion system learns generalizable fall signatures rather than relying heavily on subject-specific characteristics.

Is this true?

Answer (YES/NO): NO